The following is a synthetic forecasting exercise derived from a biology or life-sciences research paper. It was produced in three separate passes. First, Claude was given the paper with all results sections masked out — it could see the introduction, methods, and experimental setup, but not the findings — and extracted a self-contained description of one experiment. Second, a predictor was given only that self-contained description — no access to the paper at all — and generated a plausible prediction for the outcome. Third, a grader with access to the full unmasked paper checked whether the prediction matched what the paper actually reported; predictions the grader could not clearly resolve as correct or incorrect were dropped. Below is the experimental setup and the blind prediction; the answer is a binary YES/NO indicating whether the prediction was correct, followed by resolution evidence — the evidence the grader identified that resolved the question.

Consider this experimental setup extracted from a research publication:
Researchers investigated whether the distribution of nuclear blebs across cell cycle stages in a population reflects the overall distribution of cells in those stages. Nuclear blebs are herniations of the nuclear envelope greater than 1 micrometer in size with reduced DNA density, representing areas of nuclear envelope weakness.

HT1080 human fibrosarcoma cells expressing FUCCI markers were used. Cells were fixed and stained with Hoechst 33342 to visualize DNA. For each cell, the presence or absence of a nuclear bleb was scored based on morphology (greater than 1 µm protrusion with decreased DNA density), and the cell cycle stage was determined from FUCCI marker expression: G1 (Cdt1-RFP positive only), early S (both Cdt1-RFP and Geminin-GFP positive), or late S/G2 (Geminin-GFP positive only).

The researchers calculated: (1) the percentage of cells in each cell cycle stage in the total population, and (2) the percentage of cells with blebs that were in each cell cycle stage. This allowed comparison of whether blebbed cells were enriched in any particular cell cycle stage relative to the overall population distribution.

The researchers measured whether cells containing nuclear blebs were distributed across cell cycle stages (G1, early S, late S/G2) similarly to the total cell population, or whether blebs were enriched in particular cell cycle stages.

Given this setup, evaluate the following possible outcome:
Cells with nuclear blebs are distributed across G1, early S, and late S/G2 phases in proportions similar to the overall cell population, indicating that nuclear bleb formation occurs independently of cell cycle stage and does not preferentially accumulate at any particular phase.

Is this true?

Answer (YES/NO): NO